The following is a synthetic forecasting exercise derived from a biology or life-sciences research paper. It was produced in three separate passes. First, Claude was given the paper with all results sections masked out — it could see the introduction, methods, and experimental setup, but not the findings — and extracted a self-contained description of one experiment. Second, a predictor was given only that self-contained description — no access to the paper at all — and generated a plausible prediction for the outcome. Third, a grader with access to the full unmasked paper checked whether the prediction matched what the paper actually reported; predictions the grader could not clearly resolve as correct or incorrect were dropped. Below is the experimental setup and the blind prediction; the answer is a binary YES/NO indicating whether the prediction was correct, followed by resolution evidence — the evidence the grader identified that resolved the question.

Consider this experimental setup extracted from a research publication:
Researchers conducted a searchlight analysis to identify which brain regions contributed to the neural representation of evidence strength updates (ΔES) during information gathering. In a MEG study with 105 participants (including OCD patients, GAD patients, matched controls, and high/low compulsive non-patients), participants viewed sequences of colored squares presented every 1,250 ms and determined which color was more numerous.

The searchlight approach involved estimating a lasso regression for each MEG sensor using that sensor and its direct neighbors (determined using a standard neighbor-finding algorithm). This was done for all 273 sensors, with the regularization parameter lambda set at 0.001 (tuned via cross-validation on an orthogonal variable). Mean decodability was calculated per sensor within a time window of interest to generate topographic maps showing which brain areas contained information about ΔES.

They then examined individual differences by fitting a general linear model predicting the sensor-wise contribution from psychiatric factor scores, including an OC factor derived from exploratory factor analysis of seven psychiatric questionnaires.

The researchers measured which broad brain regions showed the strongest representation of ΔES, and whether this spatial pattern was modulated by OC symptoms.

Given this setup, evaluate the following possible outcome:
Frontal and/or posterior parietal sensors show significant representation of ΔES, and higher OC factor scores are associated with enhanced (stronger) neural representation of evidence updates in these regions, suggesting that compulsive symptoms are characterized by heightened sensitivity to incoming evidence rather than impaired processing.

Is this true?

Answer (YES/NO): NO